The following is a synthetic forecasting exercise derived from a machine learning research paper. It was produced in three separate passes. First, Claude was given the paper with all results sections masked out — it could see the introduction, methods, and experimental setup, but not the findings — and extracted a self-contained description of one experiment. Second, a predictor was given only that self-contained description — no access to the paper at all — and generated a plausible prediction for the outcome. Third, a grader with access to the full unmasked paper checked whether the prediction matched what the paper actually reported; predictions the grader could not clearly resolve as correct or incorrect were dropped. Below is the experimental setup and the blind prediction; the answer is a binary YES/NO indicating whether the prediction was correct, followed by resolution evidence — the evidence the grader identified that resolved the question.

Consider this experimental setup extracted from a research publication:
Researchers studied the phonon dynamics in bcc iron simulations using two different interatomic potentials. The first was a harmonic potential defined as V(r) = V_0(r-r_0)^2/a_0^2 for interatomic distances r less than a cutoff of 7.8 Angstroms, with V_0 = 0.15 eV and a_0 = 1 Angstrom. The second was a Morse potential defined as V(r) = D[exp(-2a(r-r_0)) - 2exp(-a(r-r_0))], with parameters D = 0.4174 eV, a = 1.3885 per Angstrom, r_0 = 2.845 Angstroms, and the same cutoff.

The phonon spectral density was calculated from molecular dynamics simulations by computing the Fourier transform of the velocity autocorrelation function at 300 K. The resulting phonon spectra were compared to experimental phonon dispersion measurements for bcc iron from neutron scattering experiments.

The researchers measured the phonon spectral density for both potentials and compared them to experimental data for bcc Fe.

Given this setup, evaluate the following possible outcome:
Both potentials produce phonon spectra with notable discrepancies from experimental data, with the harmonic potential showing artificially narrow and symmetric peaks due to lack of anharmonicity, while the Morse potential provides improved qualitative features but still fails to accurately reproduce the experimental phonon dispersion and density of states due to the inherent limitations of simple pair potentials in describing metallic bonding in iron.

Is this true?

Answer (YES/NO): NO